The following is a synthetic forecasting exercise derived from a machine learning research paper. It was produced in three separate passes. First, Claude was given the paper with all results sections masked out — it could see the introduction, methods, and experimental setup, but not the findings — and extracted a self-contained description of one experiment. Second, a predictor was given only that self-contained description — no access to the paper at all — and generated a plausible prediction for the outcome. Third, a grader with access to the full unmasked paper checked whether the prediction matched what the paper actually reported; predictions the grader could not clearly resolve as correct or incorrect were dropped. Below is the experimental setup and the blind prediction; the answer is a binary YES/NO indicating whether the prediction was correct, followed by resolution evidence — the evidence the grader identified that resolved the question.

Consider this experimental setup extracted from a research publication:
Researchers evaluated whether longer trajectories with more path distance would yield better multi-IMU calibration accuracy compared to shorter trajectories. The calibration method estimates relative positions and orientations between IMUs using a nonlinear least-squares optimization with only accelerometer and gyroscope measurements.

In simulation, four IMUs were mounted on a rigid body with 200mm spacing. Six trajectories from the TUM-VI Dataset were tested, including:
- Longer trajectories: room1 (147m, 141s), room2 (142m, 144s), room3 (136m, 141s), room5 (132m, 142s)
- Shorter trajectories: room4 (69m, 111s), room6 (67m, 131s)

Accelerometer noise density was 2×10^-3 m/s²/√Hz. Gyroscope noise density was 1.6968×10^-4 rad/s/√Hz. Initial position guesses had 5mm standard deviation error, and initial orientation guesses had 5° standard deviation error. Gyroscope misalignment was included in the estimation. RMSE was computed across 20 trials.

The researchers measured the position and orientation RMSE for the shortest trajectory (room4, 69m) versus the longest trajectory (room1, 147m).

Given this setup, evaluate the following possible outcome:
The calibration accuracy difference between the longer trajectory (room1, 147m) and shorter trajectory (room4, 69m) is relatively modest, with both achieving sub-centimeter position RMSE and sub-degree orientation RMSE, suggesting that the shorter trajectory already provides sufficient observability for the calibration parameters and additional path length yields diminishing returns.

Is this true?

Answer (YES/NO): YES